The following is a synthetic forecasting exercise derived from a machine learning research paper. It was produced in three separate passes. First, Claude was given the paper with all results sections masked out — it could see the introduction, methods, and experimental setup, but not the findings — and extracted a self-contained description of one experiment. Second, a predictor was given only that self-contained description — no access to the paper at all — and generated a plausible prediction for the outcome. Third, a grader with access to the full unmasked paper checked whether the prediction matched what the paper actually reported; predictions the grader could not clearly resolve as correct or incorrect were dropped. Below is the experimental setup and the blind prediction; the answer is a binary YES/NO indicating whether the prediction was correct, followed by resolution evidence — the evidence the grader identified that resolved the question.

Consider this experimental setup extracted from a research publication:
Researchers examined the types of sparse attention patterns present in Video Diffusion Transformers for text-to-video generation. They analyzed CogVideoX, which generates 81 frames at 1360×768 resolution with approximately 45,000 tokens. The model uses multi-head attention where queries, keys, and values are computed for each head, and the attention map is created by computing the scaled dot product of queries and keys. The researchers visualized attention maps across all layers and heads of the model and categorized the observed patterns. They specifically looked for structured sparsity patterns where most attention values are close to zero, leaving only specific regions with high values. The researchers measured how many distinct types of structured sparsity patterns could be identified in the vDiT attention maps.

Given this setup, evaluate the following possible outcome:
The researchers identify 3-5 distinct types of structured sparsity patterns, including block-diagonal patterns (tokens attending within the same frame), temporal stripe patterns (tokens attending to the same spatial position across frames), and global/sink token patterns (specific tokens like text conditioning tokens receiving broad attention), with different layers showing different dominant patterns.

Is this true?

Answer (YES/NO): YES